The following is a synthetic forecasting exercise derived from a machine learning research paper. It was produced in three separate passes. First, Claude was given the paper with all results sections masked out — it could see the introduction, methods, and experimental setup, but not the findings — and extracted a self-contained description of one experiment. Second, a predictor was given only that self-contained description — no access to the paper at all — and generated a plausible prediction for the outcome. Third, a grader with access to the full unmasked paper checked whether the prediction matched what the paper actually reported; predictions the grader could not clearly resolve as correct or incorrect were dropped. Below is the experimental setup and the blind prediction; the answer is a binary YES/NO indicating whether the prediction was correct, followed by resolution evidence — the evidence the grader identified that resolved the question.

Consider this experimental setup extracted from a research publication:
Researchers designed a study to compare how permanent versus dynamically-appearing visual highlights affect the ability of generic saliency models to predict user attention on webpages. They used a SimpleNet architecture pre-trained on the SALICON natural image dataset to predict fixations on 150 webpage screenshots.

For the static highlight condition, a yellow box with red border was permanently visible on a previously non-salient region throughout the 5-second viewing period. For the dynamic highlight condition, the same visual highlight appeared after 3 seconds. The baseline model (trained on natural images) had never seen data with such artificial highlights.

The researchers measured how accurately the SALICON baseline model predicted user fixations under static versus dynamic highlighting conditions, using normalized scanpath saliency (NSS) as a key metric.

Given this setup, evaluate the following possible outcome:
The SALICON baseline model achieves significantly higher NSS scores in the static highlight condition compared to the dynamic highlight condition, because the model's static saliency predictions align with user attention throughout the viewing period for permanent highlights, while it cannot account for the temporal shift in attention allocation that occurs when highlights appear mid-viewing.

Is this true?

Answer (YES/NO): NO